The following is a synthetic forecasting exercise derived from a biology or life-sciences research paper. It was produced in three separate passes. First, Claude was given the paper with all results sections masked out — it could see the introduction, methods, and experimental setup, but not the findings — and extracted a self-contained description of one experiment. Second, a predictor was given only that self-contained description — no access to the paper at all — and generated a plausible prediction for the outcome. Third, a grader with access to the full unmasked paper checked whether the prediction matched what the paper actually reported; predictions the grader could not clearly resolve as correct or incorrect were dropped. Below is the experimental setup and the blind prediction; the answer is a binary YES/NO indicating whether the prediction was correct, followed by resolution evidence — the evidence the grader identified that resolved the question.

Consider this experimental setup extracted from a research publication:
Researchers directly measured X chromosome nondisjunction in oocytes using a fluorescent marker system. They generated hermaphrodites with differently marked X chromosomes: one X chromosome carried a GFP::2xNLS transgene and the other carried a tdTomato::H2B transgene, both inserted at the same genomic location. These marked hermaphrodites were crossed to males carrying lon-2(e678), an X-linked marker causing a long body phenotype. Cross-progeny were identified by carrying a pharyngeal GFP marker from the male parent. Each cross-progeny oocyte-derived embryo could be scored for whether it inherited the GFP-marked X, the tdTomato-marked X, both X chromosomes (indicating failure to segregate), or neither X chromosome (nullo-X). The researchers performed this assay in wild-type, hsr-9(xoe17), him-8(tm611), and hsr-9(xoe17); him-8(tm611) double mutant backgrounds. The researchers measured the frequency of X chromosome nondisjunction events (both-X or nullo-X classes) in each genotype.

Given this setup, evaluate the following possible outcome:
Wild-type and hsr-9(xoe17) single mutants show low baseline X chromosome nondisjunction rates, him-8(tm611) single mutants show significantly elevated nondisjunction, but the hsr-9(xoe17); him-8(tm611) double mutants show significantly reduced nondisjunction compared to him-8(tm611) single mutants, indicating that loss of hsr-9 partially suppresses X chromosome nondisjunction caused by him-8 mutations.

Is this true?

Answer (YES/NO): YES